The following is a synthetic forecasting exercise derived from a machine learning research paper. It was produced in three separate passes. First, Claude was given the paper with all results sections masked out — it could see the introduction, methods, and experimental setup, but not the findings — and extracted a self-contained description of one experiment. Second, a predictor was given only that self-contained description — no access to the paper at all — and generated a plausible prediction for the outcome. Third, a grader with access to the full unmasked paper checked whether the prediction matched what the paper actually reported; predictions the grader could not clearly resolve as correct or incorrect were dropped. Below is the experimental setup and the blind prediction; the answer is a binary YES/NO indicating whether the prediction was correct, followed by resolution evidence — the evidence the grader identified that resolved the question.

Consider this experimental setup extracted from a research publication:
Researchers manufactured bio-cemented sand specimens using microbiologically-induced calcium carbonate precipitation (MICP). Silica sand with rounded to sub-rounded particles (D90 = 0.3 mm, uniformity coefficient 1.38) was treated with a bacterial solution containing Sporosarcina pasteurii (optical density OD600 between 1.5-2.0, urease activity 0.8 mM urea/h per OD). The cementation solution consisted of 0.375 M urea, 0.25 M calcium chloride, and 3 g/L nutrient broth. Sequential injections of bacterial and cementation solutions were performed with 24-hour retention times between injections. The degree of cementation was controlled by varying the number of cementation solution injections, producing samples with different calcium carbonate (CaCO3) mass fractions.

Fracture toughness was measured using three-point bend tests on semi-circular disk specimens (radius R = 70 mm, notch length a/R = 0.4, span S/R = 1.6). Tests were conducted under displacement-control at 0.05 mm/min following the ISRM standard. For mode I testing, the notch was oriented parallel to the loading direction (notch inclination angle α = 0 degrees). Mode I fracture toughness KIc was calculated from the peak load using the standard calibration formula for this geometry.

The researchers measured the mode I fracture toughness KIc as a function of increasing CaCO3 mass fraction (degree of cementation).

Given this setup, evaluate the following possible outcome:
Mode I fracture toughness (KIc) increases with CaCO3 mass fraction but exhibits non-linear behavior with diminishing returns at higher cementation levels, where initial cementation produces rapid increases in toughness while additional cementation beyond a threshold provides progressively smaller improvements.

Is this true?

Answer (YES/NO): NO